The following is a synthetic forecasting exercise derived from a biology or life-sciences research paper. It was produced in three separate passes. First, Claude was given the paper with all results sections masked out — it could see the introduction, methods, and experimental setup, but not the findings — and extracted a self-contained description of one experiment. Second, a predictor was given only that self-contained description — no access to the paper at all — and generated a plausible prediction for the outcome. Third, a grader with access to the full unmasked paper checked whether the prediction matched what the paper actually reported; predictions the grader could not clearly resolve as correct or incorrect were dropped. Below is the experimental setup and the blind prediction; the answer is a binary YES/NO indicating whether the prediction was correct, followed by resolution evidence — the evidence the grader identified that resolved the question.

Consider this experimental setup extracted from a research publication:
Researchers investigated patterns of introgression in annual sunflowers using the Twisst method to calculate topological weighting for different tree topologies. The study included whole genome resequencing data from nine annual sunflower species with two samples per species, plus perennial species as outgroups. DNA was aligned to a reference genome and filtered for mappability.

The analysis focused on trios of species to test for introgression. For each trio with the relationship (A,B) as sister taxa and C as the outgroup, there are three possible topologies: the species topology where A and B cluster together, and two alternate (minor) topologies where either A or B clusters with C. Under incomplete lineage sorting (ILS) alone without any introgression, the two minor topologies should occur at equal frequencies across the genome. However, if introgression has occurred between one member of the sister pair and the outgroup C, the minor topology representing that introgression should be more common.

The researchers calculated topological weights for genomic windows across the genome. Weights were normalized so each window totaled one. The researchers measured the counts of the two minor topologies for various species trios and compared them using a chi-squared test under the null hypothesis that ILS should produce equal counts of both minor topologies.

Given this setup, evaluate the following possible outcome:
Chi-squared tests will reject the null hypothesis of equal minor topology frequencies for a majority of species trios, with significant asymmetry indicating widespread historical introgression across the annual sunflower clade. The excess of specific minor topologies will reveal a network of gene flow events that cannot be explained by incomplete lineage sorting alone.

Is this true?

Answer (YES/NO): NO